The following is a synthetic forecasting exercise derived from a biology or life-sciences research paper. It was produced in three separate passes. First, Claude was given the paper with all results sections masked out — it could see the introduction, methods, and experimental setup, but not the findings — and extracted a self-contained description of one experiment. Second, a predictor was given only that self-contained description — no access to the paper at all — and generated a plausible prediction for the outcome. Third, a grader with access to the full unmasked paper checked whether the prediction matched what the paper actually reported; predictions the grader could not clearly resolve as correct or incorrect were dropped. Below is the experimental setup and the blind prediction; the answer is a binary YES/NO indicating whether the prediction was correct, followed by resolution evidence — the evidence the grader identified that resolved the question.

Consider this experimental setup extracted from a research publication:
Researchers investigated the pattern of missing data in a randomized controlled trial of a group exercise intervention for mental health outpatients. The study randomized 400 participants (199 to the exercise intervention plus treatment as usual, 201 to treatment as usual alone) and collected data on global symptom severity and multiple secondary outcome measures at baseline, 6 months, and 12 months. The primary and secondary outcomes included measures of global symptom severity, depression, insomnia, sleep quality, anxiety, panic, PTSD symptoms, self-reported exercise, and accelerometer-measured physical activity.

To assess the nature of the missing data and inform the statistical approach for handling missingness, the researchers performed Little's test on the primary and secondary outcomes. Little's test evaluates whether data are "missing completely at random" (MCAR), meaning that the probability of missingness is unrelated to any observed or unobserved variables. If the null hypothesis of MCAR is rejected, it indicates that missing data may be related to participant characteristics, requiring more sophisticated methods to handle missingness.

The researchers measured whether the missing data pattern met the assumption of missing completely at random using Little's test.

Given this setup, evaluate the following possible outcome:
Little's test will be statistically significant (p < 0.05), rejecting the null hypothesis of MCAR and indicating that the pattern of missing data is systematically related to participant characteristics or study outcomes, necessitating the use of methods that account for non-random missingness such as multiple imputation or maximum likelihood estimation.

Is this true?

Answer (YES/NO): YES